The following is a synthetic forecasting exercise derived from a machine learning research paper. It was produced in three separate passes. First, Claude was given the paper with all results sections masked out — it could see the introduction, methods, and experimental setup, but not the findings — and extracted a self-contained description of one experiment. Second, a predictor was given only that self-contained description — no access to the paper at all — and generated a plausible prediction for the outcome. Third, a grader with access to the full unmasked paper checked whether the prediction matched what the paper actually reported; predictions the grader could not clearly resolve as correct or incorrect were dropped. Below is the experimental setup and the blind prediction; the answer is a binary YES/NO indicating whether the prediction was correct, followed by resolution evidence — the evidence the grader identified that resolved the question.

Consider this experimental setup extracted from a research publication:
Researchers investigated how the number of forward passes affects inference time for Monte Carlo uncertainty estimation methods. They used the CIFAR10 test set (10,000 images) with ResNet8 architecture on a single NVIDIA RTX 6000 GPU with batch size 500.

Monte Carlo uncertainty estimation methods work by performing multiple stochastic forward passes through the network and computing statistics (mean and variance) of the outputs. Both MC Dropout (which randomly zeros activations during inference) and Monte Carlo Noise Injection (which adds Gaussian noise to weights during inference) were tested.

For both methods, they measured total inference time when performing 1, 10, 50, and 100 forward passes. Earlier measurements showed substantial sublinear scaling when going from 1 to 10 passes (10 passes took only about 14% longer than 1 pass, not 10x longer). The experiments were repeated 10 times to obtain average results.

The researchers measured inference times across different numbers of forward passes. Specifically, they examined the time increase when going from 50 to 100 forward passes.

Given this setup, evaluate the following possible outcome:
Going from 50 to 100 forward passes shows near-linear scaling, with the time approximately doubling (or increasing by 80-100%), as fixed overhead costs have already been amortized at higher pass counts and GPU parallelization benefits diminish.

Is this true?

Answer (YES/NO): YES